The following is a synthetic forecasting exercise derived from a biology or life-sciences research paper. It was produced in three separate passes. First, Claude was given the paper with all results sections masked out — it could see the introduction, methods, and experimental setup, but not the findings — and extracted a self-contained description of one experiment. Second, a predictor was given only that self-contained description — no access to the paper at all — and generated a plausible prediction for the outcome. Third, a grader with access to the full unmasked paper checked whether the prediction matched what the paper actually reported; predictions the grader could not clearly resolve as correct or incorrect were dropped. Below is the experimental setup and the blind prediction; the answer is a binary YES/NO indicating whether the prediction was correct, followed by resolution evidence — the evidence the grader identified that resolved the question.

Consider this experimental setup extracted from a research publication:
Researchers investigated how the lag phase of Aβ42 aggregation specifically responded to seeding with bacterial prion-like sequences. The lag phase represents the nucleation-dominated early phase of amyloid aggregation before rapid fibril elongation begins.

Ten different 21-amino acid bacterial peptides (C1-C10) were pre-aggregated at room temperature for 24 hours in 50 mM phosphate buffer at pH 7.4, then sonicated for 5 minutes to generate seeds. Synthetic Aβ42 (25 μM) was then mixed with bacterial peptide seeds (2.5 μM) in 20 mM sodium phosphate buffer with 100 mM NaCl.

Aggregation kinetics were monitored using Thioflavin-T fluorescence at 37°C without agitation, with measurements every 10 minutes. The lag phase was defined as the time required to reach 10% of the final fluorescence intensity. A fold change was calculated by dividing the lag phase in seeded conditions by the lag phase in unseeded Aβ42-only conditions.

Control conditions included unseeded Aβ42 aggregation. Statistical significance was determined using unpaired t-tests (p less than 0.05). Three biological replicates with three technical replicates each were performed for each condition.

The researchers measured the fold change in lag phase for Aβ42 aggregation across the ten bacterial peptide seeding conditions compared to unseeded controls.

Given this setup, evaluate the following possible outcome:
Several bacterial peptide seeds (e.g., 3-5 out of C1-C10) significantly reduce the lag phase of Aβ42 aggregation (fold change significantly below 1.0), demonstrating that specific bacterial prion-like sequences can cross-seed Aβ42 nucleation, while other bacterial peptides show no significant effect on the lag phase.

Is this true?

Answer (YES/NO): NO